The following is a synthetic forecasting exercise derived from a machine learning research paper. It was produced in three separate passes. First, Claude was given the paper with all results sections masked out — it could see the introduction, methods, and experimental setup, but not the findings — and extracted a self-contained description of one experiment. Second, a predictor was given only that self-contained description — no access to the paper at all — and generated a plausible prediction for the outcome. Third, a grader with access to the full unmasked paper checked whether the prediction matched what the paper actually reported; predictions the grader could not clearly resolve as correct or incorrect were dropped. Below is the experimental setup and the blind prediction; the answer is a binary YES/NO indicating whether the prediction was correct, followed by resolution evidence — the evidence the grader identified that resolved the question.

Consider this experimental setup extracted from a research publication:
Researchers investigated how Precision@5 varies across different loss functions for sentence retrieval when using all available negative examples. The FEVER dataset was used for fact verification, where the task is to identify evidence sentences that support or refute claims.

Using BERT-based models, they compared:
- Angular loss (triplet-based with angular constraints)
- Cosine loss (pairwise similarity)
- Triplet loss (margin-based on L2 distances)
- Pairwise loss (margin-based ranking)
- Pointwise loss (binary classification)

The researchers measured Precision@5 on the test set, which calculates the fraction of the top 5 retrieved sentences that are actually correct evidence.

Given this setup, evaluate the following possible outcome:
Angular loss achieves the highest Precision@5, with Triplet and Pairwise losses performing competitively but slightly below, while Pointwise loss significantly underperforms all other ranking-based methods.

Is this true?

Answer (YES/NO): NO